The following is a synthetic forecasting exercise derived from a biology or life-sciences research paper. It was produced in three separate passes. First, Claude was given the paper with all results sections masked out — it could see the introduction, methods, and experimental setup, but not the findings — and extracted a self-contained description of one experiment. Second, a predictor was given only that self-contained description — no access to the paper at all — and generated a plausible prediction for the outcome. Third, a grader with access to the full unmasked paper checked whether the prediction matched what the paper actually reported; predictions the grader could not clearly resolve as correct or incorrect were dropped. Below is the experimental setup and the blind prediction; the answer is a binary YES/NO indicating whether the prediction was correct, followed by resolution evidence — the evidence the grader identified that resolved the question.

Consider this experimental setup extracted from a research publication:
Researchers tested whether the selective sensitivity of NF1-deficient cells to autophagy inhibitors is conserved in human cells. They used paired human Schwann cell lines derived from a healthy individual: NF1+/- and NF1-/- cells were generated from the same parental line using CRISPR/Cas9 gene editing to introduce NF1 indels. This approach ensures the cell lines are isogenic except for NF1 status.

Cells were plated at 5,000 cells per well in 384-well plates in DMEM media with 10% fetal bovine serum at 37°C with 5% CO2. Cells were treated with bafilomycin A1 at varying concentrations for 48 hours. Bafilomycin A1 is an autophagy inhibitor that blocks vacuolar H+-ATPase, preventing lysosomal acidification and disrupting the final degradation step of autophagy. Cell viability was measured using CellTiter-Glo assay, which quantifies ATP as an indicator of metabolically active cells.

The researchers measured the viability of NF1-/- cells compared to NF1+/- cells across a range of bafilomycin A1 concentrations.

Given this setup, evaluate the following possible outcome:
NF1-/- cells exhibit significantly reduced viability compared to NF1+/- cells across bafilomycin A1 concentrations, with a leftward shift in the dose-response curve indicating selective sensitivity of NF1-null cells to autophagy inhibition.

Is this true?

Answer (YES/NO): YES